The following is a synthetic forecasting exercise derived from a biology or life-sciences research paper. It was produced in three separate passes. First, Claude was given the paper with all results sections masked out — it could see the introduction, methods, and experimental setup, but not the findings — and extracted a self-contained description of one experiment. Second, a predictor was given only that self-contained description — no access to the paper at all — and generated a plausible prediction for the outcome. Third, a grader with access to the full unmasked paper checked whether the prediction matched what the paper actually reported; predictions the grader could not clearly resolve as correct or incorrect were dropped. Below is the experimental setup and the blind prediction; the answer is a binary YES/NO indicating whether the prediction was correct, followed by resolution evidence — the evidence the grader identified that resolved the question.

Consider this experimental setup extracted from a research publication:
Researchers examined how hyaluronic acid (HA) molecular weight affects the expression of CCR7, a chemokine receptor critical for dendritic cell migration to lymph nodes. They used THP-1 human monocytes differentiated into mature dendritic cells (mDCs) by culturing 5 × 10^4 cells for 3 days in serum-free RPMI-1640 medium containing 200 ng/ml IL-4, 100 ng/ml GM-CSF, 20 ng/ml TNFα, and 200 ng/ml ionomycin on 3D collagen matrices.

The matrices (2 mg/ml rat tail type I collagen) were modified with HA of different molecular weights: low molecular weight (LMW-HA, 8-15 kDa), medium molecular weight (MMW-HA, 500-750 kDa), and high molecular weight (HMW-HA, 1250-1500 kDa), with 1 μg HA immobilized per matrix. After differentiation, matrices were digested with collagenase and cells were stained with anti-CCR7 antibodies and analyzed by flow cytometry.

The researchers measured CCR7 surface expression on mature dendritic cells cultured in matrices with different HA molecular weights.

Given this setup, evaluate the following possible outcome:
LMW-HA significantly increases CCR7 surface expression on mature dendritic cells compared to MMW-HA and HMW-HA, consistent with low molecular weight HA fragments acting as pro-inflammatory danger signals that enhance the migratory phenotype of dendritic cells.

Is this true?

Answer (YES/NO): NO